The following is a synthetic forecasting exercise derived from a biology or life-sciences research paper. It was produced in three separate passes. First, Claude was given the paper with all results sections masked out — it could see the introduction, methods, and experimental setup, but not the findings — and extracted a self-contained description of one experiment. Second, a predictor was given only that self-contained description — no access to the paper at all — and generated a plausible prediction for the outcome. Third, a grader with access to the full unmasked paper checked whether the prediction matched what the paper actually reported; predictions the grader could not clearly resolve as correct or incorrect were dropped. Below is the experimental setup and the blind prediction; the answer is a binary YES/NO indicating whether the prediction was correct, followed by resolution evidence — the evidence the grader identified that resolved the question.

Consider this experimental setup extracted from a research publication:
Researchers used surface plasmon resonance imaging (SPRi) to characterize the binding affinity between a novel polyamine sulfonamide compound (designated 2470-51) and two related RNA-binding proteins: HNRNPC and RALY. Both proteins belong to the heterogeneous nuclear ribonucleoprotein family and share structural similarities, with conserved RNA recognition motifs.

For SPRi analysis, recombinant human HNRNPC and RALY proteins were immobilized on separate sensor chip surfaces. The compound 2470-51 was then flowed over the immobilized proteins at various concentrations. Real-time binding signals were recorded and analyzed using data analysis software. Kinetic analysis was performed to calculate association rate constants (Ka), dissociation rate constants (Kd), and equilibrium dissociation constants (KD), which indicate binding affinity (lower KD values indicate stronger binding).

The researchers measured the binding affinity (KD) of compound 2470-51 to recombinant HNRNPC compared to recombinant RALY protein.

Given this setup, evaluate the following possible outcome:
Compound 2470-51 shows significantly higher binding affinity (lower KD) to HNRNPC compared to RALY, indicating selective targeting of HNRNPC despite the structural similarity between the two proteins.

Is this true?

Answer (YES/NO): YES